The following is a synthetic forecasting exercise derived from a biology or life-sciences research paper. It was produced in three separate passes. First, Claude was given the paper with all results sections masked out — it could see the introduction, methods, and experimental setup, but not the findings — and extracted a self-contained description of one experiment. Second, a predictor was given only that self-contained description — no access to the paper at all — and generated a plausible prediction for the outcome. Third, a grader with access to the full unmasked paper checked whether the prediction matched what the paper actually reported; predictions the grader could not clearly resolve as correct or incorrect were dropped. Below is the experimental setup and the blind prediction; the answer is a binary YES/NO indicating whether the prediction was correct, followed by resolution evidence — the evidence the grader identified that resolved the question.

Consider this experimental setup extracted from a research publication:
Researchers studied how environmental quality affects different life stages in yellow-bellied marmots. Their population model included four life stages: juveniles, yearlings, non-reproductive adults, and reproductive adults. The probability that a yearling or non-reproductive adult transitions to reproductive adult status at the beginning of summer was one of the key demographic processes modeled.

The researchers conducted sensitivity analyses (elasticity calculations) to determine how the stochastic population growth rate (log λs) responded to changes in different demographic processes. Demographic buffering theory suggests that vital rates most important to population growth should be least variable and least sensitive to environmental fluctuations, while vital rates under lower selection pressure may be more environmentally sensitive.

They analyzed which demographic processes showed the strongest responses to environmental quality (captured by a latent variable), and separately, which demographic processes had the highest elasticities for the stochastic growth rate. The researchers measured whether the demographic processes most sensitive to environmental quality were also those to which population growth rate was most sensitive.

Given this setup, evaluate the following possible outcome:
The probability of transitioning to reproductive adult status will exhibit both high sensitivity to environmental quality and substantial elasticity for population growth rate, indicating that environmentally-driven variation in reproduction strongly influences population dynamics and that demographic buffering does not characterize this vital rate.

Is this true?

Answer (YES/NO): NO